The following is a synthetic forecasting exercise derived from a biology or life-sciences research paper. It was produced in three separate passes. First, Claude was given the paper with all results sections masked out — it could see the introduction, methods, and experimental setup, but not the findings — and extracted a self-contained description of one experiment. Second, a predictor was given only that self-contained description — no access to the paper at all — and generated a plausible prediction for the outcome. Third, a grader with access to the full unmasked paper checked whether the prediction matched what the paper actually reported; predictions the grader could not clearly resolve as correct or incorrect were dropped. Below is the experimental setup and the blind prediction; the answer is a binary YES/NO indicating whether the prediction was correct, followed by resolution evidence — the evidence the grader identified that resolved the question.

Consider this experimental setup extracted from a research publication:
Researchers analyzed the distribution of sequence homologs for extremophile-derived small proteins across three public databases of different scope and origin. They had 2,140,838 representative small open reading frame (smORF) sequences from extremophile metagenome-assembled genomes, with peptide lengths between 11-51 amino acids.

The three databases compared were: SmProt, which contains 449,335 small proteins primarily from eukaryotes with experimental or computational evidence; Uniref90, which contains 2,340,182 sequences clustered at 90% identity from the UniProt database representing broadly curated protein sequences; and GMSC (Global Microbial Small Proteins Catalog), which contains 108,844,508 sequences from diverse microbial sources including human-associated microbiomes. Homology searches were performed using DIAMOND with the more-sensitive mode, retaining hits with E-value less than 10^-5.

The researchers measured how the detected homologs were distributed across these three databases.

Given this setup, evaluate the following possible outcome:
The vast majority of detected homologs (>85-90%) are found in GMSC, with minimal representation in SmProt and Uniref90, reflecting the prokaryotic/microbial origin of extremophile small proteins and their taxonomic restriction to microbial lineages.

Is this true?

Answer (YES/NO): NO